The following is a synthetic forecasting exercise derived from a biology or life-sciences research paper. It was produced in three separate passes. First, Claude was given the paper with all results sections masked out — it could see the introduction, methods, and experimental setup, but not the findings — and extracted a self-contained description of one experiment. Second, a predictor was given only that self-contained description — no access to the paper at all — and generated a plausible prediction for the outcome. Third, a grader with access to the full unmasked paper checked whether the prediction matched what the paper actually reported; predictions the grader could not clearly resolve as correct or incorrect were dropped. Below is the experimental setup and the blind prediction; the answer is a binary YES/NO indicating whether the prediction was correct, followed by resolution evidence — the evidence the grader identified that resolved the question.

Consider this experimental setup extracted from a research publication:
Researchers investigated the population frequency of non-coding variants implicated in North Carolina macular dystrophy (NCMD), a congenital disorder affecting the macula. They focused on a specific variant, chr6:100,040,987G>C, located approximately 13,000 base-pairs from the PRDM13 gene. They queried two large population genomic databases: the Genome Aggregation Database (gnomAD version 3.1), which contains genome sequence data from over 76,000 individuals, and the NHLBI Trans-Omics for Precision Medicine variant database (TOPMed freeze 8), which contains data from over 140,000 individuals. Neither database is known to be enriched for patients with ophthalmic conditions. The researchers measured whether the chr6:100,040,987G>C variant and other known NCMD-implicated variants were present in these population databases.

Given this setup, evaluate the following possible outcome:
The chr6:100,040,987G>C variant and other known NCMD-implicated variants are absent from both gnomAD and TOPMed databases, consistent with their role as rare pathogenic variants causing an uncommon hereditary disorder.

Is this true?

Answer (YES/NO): NO